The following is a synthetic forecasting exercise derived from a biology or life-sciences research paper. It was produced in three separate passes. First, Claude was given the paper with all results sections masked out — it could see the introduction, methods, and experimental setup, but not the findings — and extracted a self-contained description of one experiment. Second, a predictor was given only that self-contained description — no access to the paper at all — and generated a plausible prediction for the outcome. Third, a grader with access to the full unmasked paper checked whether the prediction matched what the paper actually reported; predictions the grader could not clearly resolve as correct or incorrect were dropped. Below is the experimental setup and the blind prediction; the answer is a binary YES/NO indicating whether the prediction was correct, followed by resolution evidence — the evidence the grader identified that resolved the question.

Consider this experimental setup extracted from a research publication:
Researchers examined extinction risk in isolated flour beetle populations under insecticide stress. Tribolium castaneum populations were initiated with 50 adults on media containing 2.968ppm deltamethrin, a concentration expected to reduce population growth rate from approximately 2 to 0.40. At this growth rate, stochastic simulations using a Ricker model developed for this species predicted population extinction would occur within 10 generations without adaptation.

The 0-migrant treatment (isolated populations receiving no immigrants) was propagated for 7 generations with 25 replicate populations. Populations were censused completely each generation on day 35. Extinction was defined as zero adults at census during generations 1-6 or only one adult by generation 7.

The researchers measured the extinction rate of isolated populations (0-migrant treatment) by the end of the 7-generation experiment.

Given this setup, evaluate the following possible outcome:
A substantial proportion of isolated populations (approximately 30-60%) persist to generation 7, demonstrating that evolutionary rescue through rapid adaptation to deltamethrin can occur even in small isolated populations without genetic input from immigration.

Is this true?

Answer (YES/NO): NO